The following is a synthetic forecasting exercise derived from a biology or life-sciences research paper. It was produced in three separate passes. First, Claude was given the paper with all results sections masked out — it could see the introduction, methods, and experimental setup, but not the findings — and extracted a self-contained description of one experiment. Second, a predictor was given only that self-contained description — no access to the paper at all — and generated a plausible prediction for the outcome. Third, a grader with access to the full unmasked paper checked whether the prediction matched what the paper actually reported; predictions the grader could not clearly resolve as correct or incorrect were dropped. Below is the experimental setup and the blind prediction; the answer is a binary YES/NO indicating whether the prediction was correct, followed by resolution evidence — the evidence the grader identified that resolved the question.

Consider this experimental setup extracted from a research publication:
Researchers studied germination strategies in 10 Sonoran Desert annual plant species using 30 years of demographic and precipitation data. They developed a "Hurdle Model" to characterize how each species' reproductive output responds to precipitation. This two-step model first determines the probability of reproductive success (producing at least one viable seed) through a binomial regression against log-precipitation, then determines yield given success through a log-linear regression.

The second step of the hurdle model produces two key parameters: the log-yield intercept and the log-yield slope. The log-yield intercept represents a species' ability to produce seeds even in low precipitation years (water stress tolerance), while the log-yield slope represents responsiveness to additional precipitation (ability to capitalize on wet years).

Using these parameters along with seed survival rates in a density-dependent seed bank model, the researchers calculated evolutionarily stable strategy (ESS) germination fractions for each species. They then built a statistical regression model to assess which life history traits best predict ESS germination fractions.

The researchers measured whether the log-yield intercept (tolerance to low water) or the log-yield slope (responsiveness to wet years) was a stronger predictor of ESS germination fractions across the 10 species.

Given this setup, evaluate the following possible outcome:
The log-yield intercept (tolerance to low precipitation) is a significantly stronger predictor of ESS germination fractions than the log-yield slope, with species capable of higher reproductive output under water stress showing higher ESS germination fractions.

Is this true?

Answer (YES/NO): NO